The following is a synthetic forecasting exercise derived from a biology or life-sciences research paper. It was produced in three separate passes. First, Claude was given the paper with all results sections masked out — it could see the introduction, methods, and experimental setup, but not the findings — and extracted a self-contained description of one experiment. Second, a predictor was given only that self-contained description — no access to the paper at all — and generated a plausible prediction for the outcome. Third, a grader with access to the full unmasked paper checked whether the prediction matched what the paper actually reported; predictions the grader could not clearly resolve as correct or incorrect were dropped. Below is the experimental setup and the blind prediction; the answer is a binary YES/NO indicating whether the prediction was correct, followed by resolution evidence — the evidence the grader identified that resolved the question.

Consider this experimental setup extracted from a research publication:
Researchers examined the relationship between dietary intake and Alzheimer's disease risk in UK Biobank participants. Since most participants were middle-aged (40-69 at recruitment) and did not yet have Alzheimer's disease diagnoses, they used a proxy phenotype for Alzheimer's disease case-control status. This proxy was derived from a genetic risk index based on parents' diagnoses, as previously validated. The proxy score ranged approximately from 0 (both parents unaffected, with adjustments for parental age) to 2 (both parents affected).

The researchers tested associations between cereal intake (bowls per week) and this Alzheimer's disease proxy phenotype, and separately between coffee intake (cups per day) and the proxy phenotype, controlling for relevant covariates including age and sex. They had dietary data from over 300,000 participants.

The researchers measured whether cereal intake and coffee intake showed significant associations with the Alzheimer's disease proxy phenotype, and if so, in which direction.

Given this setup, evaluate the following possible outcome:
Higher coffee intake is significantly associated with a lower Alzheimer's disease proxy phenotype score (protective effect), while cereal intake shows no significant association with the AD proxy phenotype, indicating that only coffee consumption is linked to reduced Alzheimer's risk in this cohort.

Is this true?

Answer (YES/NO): NO